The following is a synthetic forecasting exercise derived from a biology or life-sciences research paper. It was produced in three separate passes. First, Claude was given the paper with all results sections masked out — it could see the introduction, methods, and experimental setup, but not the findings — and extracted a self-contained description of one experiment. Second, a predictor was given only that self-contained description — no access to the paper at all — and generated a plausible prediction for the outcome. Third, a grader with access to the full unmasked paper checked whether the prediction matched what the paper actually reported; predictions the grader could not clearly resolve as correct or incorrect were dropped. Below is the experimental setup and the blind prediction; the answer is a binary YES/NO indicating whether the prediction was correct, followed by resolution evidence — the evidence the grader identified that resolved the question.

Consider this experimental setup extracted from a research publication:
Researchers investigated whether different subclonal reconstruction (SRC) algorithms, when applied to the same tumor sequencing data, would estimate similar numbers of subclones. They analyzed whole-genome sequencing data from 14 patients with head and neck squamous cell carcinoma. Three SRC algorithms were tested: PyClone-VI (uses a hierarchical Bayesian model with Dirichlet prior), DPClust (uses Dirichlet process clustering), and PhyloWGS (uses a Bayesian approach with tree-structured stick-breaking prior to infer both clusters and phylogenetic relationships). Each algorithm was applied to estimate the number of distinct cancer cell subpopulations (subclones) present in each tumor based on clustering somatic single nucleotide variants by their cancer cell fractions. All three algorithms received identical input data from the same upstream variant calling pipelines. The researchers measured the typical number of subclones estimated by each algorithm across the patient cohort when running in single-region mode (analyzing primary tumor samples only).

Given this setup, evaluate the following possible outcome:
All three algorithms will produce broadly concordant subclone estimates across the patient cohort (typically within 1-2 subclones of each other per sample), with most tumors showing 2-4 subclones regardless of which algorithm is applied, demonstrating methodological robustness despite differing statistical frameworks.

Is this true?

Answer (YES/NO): NO